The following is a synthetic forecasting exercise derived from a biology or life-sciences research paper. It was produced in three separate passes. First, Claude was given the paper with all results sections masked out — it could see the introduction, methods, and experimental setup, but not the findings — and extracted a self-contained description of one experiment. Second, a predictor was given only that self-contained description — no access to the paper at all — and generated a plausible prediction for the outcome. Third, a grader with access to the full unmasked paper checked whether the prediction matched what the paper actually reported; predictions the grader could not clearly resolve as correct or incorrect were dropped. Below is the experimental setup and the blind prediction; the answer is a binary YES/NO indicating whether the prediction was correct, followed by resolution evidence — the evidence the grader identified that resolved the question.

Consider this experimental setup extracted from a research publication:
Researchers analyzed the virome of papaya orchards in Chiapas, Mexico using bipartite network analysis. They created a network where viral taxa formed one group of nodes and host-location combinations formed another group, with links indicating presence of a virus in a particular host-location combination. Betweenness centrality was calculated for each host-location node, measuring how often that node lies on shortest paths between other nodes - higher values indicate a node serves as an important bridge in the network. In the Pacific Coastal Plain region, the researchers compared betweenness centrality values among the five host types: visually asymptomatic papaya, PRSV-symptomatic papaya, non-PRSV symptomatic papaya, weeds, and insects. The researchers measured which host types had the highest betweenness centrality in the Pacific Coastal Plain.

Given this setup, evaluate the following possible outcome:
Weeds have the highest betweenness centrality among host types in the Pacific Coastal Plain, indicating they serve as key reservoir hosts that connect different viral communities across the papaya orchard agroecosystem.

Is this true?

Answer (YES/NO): YES